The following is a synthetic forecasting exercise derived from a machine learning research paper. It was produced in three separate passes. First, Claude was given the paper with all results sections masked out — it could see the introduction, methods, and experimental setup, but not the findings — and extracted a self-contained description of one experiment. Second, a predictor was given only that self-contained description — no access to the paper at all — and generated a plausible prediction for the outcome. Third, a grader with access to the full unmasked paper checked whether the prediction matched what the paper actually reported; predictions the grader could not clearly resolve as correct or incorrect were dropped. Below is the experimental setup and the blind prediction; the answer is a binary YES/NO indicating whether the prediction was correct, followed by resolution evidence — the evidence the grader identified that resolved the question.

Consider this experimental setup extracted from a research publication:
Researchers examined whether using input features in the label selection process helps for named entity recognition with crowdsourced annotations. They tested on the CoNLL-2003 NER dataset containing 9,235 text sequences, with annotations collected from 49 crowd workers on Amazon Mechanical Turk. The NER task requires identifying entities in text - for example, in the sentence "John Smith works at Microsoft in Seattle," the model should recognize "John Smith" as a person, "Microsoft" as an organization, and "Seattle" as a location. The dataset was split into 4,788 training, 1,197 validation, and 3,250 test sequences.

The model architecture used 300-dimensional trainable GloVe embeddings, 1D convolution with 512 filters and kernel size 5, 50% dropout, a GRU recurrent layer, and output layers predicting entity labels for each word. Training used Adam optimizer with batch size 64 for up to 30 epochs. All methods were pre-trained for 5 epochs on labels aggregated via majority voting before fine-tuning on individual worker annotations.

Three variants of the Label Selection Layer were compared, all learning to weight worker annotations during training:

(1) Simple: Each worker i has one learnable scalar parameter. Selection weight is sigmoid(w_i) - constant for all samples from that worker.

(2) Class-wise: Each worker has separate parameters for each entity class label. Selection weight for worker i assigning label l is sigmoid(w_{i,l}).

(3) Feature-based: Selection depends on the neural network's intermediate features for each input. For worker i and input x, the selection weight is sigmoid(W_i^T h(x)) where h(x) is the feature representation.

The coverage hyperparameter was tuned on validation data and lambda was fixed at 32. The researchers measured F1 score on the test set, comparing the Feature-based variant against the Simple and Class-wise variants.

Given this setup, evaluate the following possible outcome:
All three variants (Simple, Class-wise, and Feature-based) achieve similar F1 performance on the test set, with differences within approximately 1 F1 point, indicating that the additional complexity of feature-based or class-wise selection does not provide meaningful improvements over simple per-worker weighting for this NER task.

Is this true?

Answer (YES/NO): NO